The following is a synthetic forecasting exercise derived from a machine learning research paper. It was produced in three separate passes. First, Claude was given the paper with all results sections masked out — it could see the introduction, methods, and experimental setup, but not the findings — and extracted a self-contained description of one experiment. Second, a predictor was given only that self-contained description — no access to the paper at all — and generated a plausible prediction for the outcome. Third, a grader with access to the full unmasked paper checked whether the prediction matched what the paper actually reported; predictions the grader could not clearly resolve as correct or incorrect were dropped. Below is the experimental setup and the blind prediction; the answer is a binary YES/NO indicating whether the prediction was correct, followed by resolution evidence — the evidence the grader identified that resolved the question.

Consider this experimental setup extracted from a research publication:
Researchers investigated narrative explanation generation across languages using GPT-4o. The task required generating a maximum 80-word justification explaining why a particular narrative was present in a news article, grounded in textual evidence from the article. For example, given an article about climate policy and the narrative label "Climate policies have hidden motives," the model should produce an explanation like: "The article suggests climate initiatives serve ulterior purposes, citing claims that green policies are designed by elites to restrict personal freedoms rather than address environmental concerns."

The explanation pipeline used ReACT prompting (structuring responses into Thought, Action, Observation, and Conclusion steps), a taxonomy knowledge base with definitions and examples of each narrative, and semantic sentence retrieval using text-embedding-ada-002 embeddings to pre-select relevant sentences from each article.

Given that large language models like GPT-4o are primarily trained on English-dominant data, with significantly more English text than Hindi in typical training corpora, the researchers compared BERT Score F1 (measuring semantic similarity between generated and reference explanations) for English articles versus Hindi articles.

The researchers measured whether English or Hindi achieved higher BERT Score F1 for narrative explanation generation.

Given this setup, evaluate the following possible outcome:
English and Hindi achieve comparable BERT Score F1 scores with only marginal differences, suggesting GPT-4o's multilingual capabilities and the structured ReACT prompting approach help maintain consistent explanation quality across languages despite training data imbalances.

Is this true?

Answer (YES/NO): NO